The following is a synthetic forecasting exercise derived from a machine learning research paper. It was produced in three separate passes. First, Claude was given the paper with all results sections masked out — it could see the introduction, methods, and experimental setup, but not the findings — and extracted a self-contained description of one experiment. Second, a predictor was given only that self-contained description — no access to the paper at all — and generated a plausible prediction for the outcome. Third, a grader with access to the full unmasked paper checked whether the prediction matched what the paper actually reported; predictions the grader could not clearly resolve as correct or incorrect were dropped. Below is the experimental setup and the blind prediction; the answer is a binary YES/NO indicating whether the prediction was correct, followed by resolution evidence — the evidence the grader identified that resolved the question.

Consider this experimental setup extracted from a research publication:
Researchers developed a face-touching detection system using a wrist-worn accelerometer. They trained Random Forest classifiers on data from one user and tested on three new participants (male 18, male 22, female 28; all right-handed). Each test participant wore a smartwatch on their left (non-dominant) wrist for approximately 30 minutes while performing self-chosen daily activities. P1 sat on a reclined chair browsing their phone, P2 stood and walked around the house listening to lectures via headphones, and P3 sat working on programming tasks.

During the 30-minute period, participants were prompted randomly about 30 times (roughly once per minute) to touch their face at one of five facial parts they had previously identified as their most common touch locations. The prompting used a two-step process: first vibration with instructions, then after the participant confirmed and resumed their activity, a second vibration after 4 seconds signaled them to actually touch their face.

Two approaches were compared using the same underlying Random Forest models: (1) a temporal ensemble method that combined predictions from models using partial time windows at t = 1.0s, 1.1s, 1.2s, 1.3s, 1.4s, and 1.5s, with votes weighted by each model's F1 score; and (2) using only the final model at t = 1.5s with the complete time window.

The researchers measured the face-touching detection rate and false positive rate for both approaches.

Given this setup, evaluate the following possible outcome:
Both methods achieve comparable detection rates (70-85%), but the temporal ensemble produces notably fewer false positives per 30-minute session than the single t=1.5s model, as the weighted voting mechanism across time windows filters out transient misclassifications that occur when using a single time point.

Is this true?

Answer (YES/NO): NO